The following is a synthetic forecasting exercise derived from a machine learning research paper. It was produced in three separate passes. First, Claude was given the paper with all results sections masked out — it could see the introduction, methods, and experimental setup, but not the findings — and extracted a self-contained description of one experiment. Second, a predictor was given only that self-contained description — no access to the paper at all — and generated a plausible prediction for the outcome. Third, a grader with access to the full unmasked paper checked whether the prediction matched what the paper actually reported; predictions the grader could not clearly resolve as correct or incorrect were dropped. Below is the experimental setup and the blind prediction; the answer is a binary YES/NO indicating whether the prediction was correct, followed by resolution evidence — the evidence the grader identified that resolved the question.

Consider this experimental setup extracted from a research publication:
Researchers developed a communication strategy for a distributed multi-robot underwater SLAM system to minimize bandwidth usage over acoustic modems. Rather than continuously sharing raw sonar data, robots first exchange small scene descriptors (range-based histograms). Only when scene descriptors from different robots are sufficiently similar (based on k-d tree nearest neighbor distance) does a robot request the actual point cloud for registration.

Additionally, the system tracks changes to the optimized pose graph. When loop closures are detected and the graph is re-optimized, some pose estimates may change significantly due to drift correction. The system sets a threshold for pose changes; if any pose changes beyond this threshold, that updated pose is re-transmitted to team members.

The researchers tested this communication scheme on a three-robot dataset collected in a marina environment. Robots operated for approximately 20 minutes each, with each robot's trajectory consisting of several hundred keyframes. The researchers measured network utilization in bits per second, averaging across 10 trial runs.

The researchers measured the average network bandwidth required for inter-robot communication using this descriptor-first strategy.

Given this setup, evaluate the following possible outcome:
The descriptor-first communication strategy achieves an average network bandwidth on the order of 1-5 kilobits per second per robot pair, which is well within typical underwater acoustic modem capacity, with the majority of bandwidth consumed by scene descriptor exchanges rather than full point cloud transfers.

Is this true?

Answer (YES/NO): NO